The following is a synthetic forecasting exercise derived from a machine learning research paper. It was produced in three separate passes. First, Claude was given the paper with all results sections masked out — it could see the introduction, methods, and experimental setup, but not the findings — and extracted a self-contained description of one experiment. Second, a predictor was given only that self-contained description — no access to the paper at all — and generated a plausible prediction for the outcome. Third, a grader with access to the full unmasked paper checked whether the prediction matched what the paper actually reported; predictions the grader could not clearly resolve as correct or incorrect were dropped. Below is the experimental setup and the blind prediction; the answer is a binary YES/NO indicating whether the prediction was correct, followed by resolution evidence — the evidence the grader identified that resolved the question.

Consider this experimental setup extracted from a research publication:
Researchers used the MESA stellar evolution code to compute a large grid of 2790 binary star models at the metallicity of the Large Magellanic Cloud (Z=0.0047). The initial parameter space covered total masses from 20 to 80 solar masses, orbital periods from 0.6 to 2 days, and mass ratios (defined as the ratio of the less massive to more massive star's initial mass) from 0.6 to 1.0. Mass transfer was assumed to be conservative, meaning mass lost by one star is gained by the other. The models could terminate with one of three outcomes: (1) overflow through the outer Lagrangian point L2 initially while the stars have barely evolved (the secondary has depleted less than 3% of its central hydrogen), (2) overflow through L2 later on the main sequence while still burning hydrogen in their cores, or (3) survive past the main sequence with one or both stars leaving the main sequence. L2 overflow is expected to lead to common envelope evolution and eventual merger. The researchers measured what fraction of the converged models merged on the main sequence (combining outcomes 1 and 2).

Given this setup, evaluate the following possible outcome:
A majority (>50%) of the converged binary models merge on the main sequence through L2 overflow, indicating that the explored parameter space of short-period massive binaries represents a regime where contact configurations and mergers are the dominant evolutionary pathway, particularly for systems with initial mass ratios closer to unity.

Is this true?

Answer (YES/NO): YES